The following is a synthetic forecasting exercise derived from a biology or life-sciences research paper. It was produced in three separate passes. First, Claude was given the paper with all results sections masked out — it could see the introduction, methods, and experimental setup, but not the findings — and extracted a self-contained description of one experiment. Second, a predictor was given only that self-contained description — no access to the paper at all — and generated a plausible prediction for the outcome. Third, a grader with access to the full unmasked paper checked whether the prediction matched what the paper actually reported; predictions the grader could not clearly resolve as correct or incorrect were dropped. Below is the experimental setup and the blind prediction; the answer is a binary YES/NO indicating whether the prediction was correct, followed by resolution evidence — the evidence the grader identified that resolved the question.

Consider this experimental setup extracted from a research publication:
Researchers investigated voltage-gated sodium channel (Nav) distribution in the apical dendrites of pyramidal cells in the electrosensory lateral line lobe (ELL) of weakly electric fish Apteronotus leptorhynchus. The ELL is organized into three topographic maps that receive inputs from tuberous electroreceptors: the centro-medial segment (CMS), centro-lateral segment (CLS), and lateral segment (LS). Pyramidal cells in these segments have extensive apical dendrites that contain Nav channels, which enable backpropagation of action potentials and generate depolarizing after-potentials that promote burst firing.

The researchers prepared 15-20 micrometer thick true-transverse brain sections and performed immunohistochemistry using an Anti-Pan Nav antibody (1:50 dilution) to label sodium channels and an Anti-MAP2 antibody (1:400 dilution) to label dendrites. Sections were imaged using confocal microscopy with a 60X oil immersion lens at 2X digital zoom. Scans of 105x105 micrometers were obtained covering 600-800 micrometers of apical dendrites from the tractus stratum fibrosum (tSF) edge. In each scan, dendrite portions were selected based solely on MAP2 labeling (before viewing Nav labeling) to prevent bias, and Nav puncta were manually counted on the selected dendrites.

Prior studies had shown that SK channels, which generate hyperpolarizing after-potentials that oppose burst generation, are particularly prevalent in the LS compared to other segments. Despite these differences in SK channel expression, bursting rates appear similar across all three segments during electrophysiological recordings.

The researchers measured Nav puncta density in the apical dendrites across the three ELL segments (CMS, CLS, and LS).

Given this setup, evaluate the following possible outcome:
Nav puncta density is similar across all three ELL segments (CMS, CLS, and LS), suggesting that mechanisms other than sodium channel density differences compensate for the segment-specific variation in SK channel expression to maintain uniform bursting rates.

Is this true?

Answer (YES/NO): NO